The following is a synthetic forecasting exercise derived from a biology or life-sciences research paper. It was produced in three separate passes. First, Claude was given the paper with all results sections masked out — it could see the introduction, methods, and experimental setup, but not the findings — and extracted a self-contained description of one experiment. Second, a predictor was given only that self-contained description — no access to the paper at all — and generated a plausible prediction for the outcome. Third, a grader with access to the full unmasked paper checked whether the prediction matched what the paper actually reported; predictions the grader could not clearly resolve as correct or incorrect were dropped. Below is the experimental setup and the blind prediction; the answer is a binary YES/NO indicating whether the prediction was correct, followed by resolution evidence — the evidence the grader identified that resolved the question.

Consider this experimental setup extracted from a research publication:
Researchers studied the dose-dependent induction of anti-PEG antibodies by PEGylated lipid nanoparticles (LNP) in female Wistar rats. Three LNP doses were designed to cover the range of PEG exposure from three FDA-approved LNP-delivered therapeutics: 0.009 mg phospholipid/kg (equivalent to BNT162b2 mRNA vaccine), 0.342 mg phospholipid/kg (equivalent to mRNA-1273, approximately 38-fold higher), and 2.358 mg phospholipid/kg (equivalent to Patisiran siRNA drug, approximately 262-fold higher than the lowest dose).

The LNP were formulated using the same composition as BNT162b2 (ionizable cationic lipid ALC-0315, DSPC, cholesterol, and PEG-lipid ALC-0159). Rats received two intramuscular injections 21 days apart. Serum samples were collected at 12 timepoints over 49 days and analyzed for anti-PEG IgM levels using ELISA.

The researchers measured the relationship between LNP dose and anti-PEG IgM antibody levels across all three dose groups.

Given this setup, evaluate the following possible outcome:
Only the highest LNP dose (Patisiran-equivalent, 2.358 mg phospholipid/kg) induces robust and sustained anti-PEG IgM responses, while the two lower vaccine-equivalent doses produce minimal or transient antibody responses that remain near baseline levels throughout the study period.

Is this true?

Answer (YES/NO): NO